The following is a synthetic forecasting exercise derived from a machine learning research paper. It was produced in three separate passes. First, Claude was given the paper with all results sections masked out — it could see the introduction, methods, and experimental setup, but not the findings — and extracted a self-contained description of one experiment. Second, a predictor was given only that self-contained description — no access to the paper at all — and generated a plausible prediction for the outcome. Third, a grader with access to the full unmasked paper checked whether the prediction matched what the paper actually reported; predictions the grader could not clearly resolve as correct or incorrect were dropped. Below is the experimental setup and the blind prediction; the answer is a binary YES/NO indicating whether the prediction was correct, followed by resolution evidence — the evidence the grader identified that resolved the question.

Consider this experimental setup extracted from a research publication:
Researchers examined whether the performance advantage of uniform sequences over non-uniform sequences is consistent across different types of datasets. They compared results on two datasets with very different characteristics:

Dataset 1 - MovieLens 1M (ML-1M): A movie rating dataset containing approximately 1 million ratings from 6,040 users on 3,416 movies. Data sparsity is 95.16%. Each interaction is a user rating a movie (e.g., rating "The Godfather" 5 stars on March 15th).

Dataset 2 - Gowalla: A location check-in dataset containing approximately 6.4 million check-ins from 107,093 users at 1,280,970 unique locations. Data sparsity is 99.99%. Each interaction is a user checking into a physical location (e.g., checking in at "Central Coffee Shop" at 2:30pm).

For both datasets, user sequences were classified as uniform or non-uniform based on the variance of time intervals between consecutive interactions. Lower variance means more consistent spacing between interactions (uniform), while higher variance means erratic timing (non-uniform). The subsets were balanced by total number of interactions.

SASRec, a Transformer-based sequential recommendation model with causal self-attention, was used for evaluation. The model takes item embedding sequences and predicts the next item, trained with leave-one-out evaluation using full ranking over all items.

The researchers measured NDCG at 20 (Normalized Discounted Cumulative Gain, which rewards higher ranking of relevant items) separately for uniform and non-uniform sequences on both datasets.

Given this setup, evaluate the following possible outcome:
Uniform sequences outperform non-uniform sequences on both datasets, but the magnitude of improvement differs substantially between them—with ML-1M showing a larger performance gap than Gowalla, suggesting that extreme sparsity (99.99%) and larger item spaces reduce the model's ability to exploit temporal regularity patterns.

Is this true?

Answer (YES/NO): YES